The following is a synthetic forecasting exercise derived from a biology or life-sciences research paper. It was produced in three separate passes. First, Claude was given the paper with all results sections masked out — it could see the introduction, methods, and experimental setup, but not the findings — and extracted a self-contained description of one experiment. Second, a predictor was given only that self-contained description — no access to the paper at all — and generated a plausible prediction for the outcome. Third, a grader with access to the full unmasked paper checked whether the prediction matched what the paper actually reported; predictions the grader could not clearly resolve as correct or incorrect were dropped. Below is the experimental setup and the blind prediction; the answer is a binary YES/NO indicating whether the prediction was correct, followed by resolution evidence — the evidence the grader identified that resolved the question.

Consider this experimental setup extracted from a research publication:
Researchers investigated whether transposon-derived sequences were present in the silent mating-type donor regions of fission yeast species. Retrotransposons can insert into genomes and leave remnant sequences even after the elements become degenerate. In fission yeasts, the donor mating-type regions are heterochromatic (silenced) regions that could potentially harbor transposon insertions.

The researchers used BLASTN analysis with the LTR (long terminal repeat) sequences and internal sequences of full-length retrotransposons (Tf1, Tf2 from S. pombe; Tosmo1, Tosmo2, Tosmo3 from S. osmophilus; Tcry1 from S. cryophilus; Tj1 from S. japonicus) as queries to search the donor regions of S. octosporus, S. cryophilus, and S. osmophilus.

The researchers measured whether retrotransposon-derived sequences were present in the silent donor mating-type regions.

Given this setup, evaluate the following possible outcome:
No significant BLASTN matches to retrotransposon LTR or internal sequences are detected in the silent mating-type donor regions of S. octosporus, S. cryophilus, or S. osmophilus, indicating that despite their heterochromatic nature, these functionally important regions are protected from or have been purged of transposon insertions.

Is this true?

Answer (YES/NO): NO